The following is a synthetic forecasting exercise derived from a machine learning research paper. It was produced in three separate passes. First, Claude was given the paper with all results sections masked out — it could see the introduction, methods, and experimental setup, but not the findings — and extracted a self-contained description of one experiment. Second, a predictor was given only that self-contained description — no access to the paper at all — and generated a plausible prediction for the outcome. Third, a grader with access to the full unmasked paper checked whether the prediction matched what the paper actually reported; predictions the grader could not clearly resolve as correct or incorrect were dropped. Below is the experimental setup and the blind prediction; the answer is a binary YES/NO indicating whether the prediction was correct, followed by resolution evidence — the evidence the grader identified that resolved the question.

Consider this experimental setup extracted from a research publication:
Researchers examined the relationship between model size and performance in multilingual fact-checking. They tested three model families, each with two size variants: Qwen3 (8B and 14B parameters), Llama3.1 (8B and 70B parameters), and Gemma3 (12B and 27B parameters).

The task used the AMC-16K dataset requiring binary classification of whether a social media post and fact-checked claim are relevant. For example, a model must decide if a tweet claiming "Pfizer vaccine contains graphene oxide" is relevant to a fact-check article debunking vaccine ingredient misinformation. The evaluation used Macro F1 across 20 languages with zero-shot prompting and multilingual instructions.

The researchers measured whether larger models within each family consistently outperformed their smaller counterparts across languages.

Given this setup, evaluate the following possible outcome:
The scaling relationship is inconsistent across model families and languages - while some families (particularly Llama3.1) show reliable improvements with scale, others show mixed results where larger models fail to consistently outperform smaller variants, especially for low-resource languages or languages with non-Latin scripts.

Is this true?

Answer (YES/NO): NO